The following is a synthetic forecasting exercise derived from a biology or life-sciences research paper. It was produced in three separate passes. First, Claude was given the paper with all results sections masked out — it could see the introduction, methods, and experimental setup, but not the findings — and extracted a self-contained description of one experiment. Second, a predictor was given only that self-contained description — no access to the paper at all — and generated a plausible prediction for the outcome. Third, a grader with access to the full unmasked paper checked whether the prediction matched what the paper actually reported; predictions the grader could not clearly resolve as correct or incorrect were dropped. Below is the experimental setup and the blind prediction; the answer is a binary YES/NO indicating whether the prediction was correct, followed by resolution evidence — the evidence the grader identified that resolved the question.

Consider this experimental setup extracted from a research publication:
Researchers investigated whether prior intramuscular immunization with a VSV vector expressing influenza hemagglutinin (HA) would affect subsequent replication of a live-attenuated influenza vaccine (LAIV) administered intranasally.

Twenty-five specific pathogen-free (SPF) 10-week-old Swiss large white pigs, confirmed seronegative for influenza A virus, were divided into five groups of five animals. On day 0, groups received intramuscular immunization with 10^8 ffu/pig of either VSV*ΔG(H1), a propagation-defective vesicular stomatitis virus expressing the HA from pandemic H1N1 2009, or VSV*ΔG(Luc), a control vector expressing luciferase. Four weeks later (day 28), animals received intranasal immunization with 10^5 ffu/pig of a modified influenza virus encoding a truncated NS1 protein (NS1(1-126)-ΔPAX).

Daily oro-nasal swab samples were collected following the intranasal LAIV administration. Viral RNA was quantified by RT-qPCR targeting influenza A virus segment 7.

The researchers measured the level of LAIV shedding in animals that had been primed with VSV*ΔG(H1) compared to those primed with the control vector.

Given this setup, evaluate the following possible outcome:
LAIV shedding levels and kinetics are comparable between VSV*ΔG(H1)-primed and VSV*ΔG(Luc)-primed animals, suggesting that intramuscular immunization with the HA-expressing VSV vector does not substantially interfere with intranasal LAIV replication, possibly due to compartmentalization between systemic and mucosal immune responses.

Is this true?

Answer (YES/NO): NO